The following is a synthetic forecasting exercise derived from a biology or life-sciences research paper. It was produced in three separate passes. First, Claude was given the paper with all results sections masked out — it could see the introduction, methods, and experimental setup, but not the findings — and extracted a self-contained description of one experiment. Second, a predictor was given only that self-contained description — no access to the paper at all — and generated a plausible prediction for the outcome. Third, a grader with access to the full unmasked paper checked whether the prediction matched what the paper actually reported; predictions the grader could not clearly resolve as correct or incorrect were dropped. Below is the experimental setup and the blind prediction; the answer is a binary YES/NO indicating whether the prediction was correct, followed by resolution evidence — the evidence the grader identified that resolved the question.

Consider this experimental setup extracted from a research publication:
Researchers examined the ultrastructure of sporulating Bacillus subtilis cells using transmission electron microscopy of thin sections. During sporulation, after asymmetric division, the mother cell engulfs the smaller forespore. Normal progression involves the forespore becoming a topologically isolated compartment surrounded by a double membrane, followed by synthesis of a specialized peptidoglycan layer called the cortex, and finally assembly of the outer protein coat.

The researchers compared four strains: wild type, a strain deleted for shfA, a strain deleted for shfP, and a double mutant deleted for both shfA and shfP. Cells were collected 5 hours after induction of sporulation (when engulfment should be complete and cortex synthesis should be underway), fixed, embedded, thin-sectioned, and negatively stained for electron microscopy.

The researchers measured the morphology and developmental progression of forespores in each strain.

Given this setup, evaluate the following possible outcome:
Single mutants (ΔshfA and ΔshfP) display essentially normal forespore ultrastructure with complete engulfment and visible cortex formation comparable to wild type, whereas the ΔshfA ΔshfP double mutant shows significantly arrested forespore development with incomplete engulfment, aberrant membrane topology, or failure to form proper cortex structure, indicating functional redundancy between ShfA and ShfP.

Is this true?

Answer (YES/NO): NO